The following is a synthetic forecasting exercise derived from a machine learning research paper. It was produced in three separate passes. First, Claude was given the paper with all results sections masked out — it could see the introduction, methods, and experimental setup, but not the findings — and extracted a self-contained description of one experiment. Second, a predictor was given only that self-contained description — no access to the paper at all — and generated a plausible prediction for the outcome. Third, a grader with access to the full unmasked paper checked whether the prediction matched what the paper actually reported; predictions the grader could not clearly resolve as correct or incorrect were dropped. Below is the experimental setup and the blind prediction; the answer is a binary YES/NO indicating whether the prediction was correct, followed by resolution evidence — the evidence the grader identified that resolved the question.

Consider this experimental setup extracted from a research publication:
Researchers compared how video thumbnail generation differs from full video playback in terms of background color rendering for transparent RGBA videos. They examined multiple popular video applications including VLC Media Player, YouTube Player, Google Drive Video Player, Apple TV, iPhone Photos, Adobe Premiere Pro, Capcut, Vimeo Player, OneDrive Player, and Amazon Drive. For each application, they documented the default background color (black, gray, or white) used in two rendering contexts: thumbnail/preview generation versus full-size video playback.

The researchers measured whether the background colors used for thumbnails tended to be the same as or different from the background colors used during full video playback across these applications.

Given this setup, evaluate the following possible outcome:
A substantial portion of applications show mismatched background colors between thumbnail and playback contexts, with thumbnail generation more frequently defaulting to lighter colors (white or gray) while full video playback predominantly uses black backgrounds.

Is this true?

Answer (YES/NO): NO